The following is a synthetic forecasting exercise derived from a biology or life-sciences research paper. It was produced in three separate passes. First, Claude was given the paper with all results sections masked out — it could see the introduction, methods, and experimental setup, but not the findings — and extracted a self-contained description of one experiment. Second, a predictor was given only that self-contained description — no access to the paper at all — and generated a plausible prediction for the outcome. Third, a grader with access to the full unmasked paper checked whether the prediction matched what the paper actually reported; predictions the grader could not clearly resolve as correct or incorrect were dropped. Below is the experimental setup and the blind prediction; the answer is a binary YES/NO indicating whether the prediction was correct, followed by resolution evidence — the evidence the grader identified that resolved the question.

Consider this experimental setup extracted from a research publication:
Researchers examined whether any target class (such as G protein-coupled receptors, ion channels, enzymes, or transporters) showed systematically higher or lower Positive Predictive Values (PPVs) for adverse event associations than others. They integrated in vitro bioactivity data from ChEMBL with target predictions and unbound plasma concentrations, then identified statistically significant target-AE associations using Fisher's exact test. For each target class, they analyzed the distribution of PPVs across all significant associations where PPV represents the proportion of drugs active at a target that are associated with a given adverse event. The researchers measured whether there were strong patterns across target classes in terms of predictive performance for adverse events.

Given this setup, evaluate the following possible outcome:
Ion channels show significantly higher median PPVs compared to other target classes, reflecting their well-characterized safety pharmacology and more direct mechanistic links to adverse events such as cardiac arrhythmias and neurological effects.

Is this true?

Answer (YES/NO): NO